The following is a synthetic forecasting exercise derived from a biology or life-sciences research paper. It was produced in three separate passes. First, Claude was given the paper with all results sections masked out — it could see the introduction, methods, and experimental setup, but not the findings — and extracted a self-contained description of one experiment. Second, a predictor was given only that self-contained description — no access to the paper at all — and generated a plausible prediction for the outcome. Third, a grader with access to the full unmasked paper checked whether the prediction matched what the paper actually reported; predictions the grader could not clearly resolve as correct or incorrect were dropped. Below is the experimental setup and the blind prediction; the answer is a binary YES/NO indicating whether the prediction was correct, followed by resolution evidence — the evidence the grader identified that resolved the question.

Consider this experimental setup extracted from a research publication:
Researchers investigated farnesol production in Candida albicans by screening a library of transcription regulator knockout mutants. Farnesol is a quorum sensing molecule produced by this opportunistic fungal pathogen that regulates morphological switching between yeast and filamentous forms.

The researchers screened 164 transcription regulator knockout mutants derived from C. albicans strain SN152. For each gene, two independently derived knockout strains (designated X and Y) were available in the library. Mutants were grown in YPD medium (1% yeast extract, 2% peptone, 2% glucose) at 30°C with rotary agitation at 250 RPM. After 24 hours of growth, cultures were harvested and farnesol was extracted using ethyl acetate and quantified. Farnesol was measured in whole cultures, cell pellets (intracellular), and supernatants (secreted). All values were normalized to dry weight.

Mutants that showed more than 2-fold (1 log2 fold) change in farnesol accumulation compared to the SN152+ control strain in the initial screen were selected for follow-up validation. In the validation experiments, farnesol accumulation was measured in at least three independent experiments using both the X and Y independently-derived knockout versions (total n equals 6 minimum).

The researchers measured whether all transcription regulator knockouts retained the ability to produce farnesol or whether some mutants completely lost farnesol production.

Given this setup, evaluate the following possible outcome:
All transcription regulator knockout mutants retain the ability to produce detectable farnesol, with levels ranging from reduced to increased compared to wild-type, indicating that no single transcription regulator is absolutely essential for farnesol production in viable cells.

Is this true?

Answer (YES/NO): YES